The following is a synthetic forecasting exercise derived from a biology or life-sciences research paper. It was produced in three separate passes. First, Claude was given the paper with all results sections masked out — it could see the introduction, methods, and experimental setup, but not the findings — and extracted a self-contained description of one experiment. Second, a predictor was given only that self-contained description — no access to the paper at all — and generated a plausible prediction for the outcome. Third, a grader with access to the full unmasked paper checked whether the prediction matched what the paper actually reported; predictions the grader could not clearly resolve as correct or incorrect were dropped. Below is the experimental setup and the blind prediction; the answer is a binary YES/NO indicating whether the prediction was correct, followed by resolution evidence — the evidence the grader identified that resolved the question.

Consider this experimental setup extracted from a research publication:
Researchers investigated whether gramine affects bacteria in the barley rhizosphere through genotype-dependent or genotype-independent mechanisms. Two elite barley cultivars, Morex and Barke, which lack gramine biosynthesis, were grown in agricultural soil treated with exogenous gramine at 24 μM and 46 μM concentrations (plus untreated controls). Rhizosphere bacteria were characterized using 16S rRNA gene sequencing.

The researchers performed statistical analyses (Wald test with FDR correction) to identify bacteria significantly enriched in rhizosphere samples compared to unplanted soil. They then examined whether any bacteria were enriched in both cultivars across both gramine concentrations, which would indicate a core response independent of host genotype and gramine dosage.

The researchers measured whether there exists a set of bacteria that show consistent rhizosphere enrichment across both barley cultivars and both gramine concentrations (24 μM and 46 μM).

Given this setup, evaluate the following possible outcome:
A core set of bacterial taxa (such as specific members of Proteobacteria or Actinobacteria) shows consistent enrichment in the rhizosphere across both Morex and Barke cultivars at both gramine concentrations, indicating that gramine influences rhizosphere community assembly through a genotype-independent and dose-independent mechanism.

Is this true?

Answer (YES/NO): NO